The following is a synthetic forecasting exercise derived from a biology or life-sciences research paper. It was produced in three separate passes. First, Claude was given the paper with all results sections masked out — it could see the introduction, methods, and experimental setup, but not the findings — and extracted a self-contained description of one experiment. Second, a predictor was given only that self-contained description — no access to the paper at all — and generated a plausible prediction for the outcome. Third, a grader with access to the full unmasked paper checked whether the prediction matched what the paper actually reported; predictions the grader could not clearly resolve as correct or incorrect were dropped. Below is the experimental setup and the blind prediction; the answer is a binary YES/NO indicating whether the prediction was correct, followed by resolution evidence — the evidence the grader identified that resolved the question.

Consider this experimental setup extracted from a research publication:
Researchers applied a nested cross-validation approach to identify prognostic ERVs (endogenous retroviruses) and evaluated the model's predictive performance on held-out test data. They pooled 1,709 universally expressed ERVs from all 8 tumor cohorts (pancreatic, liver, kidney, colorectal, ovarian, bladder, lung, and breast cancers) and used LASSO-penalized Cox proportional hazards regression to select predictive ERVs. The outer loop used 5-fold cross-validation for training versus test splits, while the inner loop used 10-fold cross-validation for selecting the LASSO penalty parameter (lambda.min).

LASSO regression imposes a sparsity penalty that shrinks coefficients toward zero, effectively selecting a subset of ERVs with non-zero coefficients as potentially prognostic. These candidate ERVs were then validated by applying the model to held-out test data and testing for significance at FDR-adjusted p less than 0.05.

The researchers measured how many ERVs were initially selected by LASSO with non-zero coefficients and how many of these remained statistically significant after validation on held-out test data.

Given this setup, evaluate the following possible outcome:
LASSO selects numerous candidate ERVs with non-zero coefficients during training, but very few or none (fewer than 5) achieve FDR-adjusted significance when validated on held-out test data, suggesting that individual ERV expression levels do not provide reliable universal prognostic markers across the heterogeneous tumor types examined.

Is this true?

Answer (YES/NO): NO